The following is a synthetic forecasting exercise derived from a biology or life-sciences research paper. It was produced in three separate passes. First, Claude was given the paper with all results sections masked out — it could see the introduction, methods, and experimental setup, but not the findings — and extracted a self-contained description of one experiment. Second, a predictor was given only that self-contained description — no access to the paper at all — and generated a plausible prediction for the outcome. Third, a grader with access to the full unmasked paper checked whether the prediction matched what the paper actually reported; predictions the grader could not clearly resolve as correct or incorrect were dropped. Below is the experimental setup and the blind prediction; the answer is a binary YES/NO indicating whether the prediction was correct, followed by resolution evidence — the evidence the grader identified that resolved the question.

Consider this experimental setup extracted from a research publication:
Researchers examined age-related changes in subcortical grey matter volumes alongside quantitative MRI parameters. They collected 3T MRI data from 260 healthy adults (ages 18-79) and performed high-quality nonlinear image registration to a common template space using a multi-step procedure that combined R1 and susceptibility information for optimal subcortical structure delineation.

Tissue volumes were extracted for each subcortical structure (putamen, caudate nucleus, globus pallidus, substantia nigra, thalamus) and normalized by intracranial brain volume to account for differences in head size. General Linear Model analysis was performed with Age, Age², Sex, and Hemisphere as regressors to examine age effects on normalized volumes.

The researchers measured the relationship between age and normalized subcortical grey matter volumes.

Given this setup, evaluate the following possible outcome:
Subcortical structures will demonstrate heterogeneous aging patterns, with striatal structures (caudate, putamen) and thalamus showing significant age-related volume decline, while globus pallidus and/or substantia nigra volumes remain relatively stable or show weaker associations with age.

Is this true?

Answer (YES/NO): NO